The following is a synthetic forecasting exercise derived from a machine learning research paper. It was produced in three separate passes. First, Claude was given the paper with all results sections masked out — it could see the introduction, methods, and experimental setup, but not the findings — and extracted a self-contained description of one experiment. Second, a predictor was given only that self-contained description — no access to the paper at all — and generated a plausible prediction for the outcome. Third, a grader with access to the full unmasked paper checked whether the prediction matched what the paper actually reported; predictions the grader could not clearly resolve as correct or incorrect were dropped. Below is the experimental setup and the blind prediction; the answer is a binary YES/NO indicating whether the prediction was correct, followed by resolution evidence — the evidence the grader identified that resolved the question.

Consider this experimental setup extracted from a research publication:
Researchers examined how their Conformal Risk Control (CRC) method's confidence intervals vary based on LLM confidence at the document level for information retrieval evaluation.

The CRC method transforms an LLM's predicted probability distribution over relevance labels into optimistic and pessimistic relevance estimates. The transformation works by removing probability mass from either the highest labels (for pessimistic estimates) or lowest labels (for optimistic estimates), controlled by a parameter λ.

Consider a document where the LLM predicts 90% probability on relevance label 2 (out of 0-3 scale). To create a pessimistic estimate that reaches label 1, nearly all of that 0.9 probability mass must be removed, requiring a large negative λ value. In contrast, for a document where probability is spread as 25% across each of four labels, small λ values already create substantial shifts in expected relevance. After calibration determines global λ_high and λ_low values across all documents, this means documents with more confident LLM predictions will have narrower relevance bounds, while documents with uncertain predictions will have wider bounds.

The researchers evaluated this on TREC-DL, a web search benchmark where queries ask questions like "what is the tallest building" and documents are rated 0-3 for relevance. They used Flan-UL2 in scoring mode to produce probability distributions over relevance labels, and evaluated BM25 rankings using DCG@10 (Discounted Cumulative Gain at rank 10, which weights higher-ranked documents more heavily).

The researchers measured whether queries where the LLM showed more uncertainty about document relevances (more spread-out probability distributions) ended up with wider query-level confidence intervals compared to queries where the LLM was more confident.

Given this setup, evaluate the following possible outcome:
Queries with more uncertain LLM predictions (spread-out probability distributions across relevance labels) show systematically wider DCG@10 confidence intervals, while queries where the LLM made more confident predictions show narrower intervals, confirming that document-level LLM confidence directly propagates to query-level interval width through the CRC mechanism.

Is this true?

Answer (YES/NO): NO